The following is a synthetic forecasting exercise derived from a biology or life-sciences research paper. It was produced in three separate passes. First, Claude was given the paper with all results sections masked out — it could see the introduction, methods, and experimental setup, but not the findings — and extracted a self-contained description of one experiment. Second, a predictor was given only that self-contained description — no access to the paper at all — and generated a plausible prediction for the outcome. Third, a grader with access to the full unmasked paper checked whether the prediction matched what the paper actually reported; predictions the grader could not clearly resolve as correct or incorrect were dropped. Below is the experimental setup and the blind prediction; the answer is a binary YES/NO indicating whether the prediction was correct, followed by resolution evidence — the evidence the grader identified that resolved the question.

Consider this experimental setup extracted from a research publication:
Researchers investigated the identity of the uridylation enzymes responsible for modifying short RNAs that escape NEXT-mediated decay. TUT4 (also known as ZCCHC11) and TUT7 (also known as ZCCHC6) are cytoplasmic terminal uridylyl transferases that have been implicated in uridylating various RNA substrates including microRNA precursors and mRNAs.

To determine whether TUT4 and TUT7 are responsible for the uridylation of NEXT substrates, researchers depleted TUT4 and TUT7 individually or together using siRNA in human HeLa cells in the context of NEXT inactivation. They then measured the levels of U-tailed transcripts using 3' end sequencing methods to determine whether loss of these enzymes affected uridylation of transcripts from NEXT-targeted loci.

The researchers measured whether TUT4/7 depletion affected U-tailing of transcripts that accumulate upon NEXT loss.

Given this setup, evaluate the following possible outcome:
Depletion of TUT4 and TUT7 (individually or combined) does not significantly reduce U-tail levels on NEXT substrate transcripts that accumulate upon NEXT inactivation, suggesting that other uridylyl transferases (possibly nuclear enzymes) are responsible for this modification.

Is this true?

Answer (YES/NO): NO